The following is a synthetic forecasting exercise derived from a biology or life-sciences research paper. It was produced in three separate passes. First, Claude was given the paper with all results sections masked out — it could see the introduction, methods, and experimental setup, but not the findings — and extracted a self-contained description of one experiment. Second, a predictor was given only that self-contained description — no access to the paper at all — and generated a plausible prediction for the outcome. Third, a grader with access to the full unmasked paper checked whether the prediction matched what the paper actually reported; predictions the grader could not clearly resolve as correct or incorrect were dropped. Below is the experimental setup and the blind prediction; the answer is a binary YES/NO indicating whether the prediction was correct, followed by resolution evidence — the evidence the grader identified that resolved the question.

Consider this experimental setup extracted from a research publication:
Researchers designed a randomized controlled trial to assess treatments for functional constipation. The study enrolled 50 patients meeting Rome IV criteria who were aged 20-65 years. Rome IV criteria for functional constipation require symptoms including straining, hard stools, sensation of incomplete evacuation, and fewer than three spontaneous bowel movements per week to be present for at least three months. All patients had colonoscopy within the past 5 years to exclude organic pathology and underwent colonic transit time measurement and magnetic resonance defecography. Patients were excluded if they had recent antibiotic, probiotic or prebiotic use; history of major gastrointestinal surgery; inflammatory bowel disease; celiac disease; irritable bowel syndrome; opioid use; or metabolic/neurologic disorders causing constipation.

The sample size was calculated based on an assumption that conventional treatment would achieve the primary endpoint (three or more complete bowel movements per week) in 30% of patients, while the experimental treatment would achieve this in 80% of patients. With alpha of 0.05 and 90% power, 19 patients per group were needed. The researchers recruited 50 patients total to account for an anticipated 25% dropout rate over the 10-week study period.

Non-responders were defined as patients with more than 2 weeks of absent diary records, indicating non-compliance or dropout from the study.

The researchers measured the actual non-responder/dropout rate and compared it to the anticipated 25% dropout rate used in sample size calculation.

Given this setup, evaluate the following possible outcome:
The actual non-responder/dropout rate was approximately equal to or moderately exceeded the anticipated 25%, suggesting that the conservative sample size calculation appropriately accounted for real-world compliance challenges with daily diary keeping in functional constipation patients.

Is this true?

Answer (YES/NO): NO